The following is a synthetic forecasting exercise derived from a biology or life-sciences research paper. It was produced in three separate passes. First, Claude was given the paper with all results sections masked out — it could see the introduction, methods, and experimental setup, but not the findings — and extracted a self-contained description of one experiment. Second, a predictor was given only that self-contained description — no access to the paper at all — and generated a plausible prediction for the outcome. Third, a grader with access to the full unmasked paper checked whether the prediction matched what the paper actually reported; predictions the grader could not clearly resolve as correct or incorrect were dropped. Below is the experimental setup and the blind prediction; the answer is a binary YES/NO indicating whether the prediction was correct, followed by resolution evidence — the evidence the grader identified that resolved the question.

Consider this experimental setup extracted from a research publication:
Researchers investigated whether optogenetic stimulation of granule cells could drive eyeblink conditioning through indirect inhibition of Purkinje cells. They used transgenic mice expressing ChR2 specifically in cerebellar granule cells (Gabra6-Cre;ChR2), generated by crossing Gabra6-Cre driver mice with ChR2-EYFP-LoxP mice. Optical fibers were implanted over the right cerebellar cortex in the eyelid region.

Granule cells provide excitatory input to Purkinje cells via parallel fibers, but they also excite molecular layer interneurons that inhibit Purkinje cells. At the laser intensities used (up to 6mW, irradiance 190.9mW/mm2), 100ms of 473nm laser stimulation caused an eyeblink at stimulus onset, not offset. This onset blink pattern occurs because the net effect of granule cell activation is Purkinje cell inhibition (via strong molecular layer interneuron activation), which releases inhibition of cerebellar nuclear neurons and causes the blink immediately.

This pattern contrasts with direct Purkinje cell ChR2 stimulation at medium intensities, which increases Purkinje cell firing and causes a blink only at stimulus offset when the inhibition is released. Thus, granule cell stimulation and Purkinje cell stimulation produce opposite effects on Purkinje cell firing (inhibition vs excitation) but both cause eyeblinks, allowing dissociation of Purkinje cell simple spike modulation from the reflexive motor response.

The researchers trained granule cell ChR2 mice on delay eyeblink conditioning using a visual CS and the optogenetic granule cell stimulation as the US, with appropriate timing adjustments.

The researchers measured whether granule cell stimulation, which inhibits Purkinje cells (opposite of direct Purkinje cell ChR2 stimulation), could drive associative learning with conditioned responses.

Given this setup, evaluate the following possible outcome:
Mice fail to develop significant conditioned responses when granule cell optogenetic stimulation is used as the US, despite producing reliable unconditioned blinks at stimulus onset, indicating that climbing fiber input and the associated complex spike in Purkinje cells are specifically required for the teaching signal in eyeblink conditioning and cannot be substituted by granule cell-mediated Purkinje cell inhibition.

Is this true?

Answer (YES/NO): YES